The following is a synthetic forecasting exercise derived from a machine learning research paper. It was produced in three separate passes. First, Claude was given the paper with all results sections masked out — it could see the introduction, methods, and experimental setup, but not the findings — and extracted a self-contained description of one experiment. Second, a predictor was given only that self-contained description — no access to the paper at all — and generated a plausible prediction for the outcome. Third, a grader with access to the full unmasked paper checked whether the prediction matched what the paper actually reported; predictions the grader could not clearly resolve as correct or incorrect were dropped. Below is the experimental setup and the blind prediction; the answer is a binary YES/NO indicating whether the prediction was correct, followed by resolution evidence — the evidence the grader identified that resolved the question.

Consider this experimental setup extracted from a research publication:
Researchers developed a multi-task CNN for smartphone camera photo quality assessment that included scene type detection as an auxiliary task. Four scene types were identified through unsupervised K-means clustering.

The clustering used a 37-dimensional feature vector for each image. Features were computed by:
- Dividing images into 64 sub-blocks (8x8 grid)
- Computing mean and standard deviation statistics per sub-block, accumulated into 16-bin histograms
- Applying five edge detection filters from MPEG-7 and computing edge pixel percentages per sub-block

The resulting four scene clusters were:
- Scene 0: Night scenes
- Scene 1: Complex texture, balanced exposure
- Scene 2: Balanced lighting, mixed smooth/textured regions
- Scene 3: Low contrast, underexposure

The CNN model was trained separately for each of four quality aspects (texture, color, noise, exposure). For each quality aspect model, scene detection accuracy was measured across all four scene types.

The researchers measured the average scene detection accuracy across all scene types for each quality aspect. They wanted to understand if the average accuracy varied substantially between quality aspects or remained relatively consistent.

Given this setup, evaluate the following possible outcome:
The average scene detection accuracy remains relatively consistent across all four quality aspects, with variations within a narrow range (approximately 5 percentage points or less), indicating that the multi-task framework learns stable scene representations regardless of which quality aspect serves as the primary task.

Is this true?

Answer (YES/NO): YES